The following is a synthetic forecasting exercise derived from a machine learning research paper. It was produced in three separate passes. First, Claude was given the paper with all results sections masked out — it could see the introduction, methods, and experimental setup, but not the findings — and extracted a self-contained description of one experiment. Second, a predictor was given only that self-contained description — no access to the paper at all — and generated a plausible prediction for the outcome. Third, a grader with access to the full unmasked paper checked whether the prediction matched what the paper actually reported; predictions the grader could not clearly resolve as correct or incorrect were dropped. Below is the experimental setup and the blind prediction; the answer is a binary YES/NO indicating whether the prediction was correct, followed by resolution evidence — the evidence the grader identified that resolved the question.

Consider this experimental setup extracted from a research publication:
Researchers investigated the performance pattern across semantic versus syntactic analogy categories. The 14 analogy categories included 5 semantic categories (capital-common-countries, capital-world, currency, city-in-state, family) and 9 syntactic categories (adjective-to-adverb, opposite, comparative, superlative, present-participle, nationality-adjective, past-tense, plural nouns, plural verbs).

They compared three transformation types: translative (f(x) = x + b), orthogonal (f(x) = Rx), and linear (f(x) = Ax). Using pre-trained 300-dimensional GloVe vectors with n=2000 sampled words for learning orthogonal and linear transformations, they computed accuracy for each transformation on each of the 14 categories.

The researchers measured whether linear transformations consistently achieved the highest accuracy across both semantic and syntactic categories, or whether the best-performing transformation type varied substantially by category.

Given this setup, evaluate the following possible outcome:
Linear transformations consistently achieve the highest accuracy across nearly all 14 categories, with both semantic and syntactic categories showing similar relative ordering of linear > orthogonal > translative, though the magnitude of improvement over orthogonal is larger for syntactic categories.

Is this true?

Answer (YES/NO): NO